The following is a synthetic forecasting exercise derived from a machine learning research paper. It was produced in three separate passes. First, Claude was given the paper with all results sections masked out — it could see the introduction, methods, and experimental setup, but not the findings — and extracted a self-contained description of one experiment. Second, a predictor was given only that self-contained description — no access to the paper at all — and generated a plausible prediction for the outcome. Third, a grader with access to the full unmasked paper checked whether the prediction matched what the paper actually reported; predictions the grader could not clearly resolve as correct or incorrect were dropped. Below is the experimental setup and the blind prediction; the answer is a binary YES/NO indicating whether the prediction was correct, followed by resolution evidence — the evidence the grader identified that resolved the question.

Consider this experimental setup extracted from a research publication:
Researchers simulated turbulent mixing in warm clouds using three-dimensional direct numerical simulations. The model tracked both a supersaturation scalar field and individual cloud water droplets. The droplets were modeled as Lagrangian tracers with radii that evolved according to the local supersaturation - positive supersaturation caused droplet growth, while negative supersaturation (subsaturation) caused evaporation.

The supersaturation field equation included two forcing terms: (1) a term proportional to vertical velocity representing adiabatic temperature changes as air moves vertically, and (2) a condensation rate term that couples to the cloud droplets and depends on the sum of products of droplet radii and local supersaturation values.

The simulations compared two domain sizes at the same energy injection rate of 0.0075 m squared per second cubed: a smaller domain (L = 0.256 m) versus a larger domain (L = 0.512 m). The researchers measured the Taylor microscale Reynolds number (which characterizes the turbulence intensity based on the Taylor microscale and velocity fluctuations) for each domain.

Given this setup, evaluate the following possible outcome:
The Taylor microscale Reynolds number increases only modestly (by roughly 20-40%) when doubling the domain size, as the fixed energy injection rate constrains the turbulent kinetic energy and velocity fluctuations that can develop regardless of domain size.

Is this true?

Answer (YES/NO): NO